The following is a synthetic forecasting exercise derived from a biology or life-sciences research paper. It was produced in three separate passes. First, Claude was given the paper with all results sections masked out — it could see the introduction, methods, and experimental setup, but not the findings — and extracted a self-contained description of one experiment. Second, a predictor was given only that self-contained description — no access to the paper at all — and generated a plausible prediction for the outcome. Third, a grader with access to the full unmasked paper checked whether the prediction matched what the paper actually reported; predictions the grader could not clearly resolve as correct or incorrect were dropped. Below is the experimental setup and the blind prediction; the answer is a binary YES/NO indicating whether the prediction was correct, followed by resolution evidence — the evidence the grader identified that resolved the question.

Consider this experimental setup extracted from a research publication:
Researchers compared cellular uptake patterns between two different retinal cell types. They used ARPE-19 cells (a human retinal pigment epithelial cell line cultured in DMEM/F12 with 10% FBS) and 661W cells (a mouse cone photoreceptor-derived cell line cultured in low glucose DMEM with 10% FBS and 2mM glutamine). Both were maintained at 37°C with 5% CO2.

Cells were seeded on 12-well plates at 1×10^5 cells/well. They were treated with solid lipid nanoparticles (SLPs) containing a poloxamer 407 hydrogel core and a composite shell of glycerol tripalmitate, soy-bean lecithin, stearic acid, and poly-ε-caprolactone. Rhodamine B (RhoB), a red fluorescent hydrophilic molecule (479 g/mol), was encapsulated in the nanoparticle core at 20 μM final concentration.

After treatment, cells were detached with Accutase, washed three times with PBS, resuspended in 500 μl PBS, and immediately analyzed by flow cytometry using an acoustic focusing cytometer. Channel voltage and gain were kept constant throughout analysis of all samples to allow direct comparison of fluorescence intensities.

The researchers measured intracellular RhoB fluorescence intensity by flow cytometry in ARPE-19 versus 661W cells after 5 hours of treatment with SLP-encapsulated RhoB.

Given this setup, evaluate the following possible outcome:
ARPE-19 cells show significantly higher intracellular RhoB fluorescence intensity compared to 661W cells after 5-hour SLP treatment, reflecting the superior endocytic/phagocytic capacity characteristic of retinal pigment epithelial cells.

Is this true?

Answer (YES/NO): YES